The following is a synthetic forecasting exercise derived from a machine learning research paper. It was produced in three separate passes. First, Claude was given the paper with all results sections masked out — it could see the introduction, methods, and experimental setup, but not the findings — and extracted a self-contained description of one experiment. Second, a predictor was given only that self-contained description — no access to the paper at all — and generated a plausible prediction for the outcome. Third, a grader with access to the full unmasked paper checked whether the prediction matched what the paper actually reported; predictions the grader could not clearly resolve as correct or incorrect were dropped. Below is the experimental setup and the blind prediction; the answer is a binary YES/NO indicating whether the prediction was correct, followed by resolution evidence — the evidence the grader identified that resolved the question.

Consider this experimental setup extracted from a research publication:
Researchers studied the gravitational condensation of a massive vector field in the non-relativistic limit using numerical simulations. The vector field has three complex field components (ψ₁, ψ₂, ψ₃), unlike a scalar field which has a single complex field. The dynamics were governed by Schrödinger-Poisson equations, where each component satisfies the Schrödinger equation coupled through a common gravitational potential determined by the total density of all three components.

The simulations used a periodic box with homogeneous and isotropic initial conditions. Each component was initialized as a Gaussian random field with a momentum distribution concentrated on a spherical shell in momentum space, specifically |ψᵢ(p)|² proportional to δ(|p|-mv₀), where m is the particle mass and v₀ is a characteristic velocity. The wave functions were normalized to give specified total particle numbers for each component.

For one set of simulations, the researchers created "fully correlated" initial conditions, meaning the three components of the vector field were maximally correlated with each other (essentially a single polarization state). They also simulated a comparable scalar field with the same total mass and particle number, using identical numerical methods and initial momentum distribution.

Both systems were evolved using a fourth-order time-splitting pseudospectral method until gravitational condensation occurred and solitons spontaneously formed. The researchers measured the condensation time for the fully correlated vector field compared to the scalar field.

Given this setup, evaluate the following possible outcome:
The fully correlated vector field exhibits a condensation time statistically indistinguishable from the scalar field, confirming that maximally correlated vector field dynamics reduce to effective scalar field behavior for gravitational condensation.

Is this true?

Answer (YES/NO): YES